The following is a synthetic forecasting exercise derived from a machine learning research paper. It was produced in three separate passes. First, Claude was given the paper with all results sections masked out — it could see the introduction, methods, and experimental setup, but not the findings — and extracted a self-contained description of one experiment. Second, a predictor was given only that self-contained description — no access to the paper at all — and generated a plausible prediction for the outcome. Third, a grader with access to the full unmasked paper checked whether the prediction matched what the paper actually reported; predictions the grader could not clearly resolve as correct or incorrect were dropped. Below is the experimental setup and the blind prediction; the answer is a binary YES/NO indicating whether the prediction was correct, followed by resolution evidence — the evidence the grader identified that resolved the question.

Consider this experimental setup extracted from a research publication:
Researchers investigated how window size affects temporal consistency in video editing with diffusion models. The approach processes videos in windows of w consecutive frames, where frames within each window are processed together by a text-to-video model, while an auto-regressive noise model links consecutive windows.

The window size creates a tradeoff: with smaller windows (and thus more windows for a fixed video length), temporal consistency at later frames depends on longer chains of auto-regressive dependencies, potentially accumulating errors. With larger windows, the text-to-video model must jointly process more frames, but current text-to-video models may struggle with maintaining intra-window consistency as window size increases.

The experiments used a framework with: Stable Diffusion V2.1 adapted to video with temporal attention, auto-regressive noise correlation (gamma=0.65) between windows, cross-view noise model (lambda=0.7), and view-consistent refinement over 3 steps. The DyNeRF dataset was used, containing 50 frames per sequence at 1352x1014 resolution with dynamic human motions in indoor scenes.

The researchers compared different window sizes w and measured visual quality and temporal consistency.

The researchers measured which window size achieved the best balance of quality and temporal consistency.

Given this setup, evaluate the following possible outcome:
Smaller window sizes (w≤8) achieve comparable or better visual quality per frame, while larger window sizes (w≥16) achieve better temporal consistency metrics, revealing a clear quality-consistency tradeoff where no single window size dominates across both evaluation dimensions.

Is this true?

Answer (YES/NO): NO